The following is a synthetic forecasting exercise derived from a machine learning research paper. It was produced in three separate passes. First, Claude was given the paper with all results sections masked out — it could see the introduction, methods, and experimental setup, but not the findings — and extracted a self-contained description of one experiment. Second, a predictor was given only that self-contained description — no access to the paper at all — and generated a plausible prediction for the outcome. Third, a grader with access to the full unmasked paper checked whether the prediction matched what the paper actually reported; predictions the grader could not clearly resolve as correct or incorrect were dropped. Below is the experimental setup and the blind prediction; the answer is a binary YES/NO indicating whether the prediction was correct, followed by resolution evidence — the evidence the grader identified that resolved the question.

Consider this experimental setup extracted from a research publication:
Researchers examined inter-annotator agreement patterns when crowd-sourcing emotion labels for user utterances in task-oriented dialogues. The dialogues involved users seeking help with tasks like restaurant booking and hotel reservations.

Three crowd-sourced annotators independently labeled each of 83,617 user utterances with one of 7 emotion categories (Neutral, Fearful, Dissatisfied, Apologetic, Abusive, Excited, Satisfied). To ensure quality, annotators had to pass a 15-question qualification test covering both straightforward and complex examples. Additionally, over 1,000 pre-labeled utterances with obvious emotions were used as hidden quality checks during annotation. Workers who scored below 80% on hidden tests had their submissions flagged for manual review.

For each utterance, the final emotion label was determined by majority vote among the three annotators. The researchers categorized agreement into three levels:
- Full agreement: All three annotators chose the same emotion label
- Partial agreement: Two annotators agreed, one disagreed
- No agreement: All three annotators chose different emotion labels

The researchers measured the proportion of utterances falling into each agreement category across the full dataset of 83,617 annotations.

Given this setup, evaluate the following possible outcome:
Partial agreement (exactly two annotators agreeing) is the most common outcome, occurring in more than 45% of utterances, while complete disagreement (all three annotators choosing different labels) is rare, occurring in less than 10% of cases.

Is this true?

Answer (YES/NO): NO